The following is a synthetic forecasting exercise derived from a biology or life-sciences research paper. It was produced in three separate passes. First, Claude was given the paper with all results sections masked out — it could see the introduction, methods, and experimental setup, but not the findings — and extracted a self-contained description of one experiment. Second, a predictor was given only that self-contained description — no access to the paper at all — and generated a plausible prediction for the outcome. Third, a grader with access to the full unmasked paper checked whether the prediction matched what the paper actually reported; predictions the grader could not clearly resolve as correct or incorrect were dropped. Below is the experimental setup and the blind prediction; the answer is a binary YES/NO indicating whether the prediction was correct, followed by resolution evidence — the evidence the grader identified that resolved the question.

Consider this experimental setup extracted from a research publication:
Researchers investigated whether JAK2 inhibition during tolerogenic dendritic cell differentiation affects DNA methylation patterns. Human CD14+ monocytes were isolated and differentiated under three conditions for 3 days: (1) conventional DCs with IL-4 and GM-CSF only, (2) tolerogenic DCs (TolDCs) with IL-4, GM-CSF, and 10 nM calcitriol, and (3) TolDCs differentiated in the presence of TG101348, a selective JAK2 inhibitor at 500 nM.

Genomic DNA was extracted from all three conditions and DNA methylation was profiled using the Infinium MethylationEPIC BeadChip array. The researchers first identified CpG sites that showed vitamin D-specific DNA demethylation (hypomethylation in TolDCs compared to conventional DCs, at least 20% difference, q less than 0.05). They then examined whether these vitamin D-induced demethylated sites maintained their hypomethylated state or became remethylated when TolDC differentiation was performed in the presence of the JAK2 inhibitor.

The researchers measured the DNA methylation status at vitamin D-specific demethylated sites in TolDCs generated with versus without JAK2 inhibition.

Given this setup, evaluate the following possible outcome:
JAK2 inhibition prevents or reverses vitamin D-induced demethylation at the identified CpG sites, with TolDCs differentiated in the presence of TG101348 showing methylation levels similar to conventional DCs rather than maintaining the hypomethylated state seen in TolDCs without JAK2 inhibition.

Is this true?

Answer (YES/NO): NO